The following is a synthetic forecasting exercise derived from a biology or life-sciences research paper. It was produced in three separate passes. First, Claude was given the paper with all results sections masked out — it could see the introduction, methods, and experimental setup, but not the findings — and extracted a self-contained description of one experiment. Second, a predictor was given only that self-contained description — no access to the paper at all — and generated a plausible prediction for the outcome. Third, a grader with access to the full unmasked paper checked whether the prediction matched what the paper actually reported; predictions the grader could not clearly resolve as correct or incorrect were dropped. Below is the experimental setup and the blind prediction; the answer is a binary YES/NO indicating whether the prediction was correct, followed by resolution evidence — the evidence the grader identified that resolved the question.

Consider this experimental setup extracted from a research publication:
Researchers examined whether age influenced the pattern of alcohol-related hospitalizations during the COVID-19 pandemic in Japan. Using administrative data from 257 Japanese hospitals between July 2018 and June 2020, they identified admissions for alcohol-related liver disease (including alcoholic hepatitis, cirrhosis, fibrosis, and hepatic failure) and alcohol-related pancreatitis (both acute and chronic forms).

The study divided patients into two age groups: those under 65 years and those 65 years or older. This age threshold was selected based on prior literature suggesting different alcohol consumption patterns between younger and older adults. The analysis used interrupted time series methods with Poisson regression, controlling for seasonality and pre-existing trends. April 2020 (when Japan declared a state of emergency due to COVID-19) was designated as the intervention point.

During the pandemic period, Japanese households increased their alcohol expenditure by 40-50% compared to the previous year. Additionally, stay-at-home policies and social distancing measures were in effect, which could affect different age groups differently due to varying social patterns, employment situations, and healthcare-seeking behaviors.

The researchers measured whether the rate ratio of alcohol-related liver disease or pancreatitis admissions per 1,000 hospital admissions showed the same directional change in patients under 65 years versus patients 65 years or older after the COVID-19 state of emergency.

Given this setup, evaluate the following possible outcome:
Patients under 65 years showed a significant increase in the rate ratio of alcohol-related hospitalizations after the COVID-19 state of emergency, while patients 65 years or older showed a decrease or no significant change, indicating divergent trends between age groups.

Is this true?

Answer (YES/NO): NO